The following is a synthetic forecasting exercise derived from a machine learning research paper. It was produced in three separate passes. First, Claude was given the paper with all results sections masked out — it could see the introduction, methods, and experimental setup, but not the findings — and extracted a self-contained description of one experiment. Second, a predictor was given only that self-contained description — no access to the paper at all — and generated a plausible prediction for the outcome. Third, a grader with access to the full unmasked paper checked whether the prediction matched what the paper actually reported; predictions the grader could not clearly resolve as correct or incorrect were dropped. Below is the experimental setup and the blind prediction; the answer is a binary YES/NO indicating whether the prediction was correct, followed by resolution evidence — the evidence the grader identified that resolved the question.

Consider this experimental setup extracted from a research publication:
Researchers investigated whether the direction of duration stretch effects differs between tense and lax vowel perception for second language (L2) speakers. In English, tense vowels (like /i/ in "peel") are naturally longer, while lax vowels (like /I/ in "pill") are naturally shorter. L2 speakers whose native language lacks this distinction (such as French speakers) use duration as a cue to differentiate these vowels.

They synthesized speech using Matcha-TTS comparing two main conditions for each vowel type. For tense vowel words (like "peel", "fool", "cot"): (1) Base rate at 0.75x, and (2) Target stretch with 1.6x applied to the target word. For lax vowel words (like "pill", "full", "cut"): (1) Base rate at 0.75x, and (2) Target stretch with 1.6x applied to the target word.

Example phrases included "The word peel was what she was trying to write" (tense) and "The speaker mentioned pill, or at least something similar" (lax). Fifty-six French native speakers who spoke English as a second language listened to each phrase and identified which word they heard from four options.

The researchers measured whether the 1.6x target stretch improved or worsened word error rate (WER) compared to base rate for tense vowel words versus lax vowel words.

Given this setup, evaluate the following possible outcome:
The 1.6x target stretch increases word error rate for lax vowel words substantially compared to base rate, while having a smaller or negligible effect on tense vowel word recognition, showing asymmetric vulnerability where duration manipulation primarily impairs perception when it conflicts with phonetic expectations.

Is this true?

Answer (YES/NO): NO